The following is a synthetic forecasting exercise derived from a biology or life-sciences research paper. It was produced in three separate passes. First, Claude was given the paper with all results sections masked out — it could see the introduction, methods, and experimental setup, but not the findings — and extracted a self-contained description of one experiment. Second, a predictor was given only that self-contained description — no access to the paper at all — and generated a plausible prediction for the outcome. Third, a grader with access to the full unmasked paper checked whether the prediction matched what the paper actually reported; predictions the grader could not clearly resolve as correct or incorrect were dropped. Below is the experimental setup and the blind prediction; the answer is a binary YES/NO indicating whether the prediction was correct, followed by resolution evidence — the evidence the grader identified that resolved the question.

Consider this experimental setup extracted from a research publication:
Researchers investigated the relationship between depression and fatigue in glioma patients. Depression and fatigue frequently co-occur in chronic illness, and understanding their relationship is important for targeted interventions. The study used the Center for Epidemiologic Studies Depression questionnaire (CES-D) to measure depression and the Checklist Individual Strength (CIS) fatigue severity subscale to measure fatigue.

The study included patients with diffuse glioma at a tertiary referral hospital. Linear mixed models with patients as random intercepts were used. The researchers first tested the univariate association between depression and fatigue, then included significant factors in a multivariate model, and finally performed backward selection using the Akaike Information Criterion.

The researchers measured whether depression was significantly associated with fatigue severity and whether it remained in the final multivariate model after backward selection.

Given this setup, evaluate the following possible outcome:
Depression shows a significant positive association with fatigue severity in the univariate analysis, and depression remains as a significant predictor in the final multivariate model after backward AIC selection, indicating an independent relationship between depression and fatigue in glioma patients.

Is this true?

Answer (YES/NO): YES